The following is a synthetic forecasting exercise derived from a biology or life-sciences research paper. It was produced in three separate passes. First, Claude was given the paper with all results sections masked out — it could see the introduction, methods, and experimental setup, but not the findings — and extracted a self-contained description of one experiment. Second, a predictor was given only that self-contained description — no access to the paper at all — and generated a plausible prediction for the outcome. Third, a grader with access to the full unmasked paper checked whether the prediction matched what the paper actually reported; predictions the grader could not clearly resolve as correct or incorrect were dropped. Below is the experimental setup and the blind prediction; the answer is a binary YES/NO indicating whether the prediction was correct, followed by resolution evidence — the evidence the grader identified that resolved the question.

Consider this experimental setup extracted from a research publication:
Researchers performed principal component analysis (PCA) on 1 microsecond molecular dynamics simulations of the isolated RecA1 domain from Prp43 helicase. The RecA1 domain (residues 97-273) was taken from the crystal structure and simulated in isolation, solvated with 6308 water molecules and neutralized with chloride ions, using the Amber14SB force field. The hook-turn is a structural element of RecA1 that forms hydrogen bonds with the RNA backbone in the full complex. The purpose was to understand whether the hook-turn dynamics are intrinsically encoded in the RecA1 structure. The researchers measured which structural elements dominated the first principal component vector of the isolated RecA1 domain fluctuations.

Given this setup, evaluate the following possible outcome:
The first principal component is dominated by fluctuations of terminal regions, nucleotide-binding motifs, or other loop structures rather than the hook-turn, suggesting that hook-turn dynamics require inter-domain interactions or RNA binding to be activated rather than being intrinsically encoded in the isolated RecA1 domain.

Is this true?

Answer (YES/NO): NO